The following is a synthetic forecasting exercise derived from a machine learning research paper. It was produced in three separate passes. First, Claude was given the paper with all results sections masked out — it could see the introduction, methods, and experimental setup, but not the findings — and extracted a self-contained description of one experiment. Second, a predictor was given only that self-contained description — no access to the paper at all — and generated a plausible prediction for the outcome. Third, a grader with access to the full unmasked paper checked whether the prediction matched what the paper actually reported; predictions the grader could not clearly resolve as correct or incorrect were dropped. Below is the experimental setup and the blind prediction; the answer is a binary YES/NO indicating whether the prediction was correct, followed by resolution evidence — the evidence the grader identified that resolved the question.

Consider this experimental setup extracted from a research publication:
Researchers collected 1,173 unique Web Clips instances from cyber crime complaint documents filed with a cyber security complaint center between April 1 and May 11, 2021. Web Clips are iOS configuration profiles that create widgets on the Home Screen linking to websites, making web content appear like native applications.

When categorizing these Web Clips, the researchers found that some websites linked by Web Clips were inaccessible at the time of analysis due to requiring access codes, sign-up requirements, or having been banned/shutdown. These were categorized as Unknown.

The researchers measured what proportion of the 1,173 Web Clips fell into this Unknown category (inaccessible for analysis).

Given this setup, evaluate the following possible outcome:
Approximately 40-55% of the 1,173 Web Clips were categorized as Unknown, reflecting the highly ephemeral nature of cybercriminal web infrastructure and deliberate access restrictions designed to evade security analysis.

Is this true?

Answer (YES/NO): NO